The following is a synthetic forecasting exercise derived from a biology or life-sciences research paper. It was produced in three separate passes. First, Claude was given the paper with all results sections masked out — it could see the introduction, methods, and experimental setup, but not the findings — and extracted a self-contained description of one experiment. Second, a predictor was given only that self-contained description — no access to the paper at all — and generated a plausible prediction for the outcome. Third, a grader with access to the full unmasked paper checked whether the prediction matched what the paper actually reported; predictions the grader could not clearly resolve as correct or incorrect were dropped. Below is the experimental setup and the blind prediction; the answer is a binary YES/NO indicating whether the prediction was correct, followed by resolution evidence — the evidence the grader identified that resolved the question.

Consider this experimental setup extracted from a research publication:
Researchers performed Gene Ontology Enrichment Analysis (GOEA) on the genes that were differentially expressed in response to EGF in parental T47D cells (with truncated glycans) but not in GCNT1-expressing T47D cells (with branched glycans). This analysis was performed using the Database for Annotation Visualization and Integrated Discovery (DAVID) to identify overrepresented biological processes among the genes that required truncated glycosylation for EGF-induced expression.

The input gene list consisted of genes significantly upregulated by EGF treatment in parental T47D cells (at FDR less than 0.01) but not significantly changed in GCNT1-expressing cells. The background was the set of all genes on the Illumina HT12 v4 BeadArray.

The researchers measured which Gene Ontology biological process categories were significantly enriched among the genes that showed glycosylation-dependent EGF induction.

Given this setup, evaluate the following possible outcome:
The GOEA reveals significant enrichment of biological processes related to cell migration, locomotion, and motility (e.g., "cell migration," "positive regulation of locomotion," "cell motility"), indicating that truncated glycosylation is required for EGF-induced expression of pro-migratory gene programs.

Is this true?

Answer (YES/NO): NO